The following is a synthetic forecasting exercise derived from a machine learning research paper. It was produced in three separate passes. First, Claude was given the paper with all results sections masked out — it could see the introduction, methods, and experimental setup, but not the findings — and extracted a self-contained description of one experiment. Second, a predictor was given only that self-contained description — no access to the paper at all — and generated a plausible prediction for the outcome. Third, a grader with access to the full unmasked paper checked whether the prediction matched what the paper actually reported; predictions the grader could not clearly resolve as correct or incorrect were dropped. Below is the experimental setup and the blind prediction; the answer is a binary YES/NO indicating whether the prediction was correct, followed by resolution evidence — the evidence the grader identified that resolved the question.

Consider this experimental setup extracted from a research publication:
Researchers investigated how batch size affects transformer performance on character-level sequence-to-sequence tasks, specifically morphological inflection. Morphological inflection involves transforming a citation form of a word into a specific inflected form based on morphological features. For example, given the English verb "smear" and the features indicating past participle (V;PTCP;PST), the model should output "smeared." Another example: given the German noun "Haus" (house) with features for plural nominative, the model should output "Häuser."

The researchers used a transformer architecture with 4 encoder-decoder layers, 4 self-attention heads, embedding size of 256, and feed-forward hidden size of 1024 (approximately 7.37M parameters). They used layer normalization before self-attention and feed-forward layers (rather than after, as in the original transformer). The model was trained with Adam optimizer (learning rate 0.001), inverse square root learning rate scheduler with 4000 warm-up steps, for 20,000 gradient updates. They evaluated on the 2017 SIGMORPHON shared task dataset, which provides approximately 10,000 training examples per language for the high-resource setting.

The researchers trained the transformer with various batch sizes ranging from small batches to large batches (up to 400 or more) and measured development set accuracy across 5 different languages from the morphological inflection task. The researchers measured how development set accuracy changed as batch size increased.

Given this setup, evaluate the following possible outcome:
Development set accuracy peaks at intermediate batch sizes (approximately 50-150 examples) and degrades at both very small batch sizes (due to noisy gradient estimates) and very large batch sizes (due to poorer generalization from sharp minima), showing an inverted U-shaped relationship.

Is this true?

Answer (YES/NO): NO